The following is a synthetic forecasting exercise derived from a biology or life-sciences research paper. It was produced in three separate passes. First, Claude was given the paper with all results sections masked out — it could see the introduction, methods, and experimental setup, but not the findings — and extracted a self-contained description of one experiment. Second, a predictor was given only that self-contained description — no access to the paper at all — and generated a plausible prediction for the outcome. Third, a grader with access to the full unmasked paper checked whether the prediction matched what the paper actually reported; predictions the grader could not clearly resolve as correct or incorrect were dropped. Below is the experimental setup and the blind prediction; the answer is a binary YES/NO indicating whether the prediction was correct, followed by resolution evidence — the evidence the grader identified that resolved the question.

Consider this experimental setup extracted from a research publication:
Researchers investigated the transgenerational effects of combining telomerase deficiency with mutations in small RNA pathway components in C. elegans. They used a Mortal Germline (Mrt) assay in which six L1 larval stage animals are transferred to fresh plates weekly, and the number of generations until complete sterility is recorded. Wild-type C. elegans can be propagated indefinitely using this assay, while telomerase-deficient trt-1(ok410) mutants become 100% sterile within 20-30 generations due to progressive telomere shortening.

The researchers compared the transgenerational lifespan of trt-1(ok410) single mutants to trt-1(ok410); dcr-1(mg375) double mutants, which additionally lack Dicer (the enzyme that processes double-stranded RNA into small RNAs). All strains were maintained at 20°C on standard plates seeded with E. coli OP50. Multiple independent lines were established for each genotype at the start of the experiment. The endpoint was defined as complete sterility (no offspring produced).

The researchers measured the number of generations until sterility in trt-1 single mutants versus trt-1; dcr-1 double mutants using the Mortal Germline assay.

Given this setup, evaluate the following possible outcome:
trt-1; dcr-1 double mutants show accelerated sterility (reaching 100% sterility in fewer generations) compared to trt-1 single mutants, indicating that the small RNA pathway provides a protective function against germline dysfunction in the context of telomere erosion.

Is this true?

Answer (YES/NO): YES